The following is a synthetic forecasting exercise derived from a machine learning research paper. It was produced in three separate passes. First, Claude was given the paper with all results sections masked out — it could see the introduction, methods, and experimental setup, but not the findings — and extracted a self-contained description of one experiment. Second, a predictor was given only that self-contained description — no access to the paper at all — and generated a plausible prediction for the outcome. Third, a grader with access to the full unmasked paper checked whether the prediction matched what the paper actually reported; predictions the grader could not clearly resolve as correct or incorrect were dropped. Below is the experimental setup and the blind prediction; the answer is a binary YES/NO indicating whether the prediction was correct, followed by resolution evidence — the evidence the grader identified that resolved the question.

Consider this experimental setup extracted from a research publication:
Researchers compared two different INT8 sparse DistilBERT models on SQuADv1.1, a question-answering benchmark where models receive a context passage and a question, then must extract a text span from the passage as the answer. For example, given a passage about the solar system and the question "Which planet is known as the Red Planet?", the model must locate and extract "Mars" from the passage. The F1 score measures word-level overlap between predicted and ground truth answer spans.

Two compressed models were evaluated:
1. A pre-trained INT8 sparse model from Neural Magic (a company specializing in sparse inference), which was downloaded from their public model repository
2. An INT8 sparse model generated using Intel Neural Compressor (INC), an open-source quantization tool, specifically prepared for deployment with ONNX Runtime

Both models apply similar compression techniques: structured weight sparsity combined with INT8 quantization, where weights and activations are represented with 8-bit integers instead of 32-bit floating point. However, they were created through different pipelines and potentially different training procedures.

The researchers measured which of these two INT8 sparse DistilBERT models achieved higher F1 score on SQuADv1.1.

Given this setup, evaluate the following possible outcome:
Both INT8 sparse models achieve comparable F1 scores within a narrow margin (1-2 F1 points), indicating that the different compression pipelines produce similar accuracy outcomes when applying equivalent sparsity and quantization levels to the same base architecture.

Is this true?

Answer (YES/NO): YES